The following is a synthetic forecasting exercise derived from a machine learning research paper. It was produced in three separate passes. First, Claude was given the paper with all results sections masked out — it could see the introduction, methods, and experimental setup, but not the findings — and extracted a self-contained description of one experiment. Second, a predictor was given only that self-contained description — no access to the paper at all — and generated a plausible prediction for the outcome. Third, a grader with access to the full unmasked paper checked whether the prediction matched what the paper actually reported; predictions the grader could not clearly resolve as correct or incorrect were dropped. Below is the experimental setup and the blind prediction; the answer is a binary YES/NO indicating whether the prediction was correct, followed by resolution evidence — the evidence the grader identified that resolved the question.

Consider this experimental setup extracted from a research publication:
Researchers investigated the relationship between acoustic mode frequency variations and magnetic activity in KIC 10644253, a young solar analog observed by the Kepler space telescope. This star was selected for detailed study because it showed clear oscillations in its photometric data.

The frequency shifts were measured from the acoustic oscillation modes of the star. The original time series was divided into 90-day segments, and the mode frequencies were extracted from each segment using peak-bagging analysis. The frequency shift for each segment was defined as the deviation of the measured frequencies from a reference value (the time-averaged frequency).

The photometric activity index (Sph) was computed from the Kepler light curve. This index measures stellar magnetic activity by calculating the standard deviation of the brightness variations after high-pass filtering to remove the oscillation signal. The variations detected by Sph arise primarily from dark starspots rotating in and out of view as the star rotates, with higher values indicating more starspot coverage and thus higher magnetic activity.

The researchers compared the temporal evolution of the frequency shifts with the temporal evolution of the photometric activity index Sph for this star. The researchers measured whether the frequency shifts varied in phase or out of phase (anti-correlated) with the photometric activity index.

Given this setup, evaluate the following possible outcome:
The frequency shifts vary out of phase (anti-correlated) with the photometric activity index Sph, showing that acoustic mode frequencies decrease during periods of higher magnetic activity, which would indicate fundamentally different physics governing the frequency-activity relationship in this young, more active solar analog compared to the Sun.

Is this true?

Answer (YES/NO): NO